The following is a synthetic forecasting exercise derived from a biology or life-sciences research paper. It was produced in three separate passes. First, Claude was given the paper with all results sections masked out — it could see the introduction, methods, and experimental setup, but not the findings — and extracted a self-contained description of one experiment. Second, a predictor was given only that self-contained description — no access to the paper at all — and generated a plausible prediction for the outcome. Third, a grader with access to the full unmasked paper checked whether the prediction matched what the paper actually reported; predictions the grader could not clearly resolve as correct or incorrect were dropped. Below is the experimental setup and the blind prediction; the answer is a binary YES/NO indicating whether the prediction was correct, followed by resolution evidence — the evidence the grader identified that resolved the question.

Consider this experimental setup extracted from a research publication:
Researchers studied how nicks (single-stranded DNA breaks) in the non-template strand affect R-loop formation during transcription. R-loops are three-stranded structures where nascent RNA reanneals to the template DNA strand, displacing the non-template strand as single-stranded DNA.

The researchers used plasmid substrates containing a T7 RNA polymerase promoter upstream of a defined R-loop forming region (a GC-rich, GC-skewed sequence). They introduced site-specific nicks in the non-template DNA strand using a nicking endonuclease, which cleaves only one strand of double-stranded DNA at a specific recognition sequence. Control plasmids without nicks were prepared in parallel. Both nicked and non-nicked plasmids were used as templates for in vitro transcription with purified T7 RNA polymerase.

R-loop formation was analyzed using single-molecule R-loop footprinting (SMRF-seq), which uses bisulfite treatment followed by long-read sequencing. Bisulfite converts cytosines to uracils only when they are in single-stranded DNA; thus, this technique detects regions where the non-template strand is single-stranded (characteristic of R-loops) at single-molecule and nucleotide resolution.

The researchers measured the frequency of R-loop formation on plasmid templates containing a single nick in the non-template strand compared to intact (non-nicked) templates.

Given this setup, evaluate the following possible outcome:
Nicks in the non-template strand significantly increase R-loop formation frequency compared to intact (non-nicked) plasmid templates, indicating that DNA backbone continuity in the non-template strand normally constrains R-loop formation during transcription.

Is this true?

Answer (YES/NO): YES